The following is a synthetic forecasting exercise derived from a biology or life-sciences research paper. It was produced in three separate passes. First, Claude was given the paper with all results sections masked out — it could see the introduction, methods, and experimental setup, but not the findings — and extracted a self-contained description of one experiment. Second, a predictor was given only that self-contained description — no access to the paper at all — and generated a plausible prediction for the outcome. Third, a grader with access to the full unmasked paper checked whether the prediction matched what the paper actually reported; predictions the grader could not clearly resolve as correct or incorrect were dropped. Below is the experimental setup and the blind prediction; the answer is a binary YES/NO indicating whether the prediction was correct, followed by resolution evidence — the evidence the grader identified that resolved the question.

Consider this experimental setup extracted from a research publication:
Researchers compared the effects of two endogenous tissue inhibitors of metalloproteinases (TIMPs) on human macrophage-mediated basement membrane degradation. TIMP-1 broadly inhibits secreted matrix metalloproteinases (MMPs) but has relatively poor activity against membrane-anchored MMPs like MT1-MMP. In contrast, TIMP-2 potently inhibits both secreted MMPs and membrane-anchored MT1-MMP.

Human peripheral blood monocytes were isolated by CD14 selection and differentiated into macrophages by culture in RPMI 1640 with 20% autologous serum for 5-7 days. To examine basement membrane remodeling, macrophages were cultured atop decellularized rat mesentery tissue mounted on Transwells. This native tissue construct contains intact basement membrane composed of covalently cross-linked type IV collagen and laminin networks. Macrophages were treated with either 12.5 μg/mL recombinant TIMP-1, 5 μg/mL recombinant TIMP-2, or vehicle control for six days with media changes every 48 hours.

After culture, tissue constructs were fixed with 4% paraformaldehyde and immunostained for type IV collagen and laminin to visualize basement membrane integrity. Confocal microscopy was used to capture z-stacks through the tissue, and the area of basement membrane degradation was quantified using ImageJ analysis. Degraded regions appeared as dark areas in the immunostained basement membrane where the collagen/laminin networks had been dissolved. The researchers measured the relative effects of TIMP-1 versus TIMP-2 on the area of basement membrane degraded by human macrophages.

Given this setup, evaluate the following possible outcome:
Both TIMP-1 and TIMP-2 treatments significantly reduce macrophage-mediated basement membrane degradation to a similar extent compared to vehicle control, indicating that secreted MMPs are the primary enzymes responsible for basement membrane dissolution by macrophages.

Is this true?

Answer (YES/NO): NO